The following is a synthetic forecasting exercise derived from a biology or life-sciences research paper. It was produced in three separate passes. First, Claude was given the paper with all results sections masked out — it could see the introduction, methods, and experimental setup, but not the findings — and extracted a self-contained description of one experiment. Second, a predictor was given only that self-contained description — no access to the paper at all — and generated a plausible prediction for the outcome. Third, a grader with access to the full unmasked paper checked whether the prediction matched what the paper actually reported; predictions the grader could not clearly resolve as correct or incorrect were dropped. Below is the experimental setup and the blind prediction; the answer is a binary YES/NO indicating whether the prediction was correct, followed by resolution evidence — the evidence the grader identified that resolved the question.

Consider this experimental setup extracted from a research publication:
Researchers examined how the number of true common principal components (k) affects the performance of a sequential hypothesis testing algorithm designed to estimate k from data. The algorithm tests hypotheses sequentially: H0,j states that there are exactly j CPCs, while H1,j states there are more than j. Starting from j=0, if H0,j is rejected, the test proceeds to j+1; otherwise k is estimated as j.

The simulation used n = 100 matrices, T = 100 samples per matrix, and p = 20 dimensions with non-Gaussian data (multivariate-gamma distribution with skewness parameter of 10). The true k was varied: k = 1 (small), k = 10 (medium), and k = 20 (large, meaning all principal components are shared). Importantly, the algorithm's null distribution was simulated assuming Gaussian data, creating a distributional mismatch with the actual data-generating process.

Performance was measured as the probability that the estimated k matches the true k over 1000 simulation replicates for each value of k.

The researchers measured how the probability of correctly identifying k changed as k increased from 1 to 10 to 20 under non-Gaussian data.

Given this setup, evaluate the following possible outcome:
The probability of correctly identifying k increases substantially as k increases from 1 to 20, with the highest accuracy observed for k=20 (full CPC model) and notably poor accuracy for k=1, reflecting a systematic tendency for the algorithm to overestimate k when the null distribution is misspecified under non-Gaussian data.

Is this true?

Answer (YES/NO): NO